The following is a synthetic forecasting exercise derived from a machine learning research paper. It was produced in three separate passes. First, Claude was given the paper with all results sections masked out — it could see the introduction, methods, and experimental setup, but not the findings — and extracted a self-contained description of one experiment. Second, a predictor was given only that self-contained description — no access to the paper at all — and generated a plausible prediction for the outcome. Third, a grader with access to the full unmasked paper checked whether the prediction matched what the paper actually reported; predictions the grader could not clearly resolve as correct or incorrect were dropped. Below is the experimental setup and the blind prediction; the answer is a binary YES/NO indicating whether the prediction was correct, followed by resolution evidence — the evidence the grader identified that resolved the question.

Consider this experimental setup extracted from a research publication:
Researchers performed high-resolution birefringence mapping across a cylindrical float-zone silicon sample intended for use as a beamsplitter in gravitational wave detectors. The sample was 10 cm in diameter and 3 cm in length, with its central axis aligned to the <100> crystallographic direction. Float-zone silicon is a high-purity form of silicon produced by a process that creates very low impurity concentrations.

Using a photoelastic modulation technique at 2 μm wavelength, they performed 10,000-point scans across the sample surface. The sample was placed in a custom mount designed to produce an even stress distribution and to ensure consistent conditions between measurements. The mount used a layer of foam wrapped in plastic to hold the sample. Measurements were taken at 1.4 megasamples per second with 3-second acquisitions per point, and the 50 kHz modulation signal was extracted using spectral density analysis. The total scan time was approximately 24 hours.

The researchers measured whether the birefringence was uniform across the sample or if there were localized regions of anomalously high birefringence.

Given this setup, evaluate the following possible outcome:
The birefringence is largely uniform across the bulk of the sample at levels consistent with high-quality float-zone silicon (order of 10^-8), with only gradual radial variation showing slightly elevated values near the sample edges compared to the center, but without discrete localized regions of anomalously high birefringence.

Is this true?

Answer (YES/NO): NO